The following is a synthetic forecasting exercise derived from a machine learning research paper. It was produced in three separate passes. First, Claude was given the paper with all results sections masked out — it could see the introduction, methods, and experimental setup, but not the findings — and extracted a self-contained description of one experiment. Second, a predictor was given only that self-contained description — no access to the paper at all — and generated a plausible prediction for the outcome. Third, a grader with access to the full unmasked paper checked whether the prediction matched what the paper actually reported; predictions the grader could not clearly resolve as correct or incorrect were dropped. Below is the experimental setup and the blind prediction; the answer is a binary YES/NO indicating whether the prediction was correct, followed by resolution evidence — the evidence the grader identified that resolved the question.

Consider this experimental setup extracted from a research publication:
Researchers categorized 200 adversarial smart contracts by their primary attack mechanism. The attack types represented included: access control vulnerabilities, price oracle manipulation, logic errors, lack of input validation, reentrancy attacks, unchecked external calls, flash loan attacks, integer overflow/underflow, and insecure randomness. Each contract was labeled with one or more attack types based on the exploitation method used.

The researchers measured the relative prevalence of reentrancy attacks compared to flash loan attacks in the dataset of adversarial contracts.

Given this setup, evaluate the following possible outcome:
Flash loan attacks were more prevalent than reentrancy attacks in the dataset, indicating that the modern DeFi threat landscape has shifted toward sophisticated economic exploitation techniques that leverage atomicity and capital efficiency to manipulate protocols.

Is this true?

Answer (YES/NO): NO